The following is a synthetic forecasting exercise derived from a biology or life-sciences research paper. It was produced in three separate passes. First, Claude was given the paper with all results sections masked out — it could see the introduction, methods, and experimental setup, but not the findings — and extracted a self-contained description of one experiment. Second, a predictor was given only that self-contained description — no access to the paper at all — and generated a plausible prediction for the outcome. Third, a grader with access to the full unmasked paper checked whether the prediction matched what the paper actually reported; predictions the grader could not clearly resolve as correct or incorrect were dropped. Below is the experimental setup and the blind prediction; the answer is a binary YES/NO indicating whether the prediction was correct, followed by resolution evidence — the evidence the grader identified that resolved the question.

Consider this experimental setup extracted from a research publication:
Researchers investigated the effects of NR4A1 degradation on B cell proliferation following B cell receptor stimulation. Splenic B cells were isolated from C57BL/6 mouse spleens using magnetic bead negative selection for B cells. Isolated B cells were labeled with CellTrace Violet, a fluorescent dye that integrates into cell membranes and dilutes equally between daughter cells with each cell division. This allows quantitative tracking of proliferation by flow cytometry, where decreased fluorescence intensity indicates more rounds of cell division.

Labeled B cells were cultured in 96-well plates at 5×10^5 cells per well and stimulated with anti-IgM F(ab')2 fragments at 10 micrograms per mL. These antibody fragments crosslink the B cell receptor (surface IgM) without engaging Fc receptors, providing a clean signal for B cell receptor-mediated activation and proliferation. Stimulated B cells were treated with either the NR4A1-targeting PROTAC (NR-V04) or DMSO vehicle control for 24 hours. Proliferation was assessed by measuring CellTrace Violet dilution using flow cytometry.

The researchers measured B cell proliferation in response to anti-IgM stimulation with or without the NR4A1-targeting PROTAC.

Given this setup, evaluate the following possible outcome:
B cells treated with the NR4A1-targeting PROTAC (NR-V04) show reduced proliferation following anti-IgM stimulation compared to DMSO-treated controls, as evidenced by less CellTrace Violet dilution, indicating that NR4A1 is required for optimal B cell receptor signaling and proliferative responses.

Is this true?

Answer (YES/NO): NO